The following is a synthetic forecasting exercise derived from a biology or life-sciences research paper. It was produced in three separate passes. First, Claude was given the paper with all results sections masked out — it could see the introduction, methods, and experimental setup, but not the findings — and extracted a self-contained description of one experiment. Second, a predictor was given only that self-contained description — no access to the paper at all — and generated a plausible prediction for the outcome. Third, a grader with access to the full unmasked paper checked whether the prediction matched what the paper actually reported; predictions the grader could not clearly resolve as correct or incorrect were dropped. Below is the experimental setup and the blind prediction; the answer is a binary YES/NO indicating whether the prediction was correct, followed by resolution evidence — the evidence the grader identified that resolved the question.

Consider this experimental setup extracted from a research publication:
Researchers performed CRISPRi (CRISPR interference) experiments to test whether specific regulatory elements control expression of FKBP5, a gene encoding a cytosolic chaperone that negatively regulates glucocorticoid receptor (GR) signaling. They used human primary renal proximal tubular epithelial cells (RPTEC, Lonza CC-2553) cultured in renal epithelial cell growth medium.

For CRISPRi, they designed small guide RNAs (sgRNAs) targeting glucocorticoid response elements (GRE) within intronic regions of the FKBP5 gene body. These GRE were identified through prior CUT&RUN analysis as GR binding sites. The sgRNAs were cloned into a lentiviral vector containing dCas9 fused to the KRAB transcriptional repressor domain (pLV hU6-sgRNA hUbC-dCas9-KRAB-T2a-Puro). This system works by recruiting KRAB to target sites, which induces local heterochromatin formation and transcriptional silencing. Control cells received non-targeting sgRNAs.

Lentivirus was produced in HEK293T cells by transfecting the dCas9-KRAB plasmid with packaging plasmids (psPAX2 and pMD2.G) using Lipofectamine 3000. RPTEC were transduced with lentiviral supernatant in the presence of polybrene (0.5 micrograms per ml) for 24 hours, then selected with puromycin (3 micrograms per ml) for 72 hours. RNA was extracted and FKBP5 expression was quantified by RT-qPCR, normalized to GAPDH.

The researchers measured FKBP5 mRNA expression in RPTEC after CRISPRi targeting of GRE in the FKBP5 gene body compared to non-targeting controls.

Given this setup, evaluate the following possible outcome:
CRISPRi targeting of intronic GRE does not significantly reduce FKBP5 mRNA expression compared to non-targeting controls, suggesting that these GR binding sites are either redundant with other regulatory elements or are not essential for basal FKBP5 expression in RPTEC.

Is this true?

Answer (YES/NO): NO